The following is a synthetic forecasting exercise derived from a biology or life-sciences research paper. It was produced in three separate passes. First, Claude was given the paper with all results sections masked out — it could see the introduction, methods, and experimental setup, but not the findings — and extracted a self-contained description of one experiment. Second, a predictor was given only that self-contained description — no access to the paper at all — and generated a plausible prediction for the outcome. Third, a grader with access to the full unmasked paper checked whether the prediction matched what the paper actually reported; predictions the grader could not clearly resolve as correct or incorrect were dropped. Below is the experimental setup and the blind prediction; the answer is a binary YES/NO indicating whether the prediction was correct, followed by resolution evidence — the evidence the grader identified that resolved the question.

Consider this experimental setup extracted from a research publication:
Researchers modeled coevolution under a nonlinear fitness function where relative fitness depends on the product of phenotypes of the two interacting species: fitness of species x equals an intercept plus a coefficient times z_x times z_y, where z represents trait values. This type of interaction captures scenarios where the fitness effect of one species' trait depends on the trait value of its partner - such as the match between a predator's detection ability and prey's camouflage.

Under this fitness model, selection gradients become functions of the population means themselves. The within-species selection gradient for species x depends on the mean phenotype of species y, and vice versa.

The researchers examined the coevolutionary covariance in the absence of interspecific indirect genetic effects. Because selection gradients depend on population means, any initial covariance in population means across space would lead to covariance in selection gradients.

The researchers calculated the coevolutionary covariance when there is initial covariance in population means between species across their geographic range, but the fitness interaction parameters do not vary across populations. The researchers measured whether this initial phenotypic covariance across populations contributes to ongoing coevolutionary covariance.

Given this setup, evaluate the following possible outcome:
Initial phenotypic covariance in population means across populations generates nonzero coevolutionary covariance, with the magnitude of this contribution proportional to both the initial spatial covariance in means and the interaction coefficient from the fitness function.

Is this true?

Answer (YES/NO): YES